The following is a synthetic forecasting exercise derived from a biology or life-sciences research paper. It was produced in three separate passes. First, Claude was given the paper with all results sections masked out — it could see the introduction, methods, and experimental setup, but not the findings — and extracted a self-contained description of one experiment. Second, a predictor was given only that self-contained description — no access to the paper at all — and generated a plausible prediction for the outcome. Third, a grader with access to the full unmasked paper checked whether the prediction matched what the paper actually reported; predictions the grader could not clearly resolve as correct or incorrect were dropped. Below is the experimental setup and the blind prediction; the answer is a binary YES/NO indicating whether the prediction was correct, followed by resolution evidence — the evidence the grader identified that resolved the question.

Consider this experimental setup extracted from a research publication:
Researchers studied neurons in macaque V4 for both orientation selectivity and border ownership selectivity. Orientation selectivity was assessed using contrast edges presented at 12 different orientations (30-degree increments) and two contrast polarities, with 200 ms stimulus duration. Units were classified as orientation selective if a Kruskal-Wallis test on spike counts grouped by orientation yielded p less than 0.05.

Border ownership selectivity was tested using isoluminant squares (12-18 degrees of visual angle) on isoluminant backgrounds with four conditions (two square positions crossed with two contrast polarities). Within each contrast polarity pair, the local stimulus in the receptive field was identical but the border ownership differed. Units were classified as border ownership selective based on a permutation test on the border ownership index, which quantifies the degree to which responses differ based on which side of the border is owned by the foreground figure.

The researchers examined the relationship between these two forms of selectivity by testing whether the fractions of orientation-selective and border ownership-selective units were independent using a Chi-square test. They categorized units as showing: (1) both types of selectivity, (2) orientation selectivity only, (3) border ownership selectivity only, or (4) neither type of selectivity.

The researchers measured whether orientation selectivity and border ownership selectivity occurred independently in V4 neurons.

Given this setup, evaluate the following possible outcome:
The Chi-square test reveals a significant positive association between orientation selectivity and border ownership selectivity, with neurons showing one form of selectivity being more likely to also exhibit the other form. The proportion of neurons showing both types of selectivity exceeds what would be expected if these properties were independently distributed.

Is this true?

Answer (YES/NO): YES